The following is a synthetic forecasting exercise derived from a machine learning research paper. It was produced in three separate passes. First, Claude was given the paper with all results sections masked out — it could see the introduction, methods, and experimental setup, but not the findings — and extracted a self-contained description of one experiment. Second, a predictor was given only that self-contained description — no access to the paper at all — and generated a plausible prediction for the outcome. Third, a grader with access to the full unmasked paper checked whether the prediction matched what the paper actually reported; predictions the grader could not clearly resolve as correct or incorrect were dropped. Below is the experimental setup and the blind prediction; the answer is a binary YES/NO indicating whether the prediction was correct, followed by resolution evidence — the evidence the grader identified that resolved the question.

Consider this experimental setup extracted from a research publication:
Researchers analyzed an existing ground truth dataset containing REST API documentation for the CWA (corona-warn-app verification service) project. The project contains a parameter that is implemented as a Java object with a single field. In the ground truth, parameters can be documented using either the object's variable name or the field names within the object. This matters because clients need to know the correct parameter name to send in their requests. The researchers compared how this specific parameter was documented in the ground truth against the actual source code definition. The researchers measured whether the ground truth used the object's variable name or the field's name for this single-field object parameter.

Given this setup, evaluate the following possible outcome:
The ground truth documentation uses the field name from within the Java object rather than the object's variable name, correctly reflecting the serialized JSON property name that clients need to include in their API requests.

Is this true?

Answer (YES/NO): NO